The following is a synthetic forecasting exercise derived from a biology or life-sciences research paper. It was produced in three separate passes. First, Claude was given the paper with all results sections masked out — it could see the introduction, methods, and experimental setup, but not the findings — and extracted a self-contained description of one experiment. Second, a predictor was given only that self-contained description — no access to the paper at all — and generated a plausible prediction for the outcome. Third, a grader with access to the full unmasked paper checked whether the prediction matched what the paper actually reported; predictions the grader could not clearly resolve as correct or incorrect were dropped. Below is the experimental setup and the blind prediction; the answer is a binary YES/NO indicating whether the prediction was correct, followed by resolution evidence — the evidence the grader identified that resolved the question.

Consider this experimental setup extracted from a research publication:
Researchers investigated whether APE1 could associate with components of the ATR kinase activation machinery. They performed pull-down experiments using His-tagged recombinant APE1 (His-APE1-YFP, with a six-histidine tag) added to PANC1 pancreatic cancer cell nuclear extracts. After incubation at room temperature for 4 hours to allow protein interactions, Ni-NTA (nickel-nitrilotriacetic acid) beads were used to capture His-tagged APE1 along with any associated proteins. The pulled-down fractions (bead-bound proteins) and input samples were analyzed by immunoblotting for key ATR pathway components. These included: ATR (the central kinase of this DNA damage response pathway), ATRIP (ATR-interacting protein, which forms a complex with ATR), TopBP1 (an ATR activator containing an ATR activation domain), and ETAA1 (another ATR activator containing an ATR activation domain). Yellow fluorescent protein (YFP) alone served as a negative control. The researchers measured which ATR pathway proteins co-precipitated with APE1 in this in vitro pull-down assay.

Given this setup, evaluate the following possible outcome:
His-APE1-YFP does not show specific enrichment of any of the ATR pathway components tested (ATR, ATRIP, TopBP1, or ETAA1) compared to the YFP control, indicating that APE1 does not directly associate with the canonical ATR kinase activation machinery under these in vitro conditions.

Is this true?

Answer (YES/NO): NO